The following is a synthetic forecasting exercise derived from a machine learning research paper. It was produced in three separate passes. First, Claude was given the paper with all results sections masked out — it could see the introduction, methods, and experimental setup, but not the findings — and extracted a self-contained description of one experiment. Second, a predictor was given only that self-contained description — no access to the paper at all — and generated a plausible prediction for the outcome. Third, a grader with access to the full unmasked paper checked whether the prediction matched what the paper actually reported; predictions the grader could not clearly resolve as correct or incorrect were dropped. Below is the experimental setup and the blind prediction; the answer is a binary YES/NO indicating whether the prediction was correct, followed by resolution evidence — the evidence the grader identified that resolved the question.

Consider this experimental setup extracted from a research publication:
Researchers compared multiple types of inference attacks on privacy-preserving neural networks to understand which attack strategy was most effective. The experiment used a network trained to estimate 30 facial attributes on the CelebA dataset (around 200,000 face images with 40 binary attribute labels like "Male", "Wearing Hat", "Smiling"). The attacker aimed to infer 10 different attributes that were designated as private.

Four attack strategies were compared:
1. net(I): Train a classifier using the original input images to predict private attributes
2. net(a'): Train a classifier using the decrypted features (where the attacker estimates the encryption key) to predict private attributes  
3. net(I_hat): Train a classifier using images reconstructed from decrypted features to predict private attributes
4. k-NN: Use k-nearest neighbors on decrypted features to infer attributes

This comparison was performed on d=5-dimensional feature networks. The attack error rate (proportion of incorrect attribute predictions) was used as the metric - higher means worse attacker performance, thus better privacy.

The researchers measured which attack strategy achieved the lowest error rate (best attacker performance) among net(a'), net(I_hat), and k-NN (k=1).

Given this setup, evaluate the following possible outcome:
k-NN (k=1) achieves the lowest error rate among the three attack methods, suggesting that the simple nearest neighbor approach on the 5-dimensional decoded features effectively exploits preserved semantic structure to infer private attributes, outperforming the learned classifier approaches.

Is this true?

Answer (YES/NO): NO